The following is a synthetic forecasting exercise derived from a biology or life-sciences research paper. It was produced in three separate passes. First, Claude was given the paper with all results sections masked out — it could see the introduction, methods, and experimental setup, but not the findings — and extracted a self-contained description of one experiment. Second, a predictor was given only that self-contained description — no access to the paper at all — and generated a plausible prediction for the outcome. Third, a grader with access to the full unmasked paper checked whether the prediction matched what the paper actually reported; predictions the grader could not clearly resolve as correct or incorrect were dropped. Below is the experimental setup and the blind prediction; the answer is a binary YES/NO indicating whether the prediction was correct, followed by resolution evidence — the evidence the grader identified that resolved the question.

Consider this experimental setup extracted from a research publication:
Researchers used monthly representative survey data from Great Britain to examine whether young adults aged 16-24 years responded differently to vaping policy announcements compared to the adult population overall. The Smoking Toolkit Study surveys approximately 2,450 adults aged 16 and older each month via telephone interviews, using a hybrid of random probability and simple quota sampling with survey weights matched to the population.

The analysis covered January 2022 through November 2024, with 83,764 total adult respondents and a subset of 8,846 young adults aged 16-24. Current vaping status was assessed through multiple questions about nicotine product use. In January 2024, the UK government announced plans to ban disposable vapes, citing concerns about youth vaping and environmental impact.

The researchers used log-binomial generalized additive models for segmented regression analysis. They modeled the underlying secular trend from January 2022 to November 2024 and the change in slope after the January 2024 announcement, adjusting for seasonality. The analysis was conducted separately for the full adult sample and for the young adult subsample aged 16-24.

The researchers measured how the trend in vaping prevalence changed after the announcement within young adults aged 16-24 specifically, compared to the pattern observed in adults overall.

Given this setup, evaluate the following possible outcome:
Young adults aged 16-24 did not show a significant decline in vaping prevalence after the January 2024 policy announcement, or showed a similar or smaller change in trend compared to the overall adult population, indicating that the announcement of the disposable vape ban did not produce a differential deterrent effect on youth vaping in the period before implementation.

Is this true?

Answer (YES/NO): NO